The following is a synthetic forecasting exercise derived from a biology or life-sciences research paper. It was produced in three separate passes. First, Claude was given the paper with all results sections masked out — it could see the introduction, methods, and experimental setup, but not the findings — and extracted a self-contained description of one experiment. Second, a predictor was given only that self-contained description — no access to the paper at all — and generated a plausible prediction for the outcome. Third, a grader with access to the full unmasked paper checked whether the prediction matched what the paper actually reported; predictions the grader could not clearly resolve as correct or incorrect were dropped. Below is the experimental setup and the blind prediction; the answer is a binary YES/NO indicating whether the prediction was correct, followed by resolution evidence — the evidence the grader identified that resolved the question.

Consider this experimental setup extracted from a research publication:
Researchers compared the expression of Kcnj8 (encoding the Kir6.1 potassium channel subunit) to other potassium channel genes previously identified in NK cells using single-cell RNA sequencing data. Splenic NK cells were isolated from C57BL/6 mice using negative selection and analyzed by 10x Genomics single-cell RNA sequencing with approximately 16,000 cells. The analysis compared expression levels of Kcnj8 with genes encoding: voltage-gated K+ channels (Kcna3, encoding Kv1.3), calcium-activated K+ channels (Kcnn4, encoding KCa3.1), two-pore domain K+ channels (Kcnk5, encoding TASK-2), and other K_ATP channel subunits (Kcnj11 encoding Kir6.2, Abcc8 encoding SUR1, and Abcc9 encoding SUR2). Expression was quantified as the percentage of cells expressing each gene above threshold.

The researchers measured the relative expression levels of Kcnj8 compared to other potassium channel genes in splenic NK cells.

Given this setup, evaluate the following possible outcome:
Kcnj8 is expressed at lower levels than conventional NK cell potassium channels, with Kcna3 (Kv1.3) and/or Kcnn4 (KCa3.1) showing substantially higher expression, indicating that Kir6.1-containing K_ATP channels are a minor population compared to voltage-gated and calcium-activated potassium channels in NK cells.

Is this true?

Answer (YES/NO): NO